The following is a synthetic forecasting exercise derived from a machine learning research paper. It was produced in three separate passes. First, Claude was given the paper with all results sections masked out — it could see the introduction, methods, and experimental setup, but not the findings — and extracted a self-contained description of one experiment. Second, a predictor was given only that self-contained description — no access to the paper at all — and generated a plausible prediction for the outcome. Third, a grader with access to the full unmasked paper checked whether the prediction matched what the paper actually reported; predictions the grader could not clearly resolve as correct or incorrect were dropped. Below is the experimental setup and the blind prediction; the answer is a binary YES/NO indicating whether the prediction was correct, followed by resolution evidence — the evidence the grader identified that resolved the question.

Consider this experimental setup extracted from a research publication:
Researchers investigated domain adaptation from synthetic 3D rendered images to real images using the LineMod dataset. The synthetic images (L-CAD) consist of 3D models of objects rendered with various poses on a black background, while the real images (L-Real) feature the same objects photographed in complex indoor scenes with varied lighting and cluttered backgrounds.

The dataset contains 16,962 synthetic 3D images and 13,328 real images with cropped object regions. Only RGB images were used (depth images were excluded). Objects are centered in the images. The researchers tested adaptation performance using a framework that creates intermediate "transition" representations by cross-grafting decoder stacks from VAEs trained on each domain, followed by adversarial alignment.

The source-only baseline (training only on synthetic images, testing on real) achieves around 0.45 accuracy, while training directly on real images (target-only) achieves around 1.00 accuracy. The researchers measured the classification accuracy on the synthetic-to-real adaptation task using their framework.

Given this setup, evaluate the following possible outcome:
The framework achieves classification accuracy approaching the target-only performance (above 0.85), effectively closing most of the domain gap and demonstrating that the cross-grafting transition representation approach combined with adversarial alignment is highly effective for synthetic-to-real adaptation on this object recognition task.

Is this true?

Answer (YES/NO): YES